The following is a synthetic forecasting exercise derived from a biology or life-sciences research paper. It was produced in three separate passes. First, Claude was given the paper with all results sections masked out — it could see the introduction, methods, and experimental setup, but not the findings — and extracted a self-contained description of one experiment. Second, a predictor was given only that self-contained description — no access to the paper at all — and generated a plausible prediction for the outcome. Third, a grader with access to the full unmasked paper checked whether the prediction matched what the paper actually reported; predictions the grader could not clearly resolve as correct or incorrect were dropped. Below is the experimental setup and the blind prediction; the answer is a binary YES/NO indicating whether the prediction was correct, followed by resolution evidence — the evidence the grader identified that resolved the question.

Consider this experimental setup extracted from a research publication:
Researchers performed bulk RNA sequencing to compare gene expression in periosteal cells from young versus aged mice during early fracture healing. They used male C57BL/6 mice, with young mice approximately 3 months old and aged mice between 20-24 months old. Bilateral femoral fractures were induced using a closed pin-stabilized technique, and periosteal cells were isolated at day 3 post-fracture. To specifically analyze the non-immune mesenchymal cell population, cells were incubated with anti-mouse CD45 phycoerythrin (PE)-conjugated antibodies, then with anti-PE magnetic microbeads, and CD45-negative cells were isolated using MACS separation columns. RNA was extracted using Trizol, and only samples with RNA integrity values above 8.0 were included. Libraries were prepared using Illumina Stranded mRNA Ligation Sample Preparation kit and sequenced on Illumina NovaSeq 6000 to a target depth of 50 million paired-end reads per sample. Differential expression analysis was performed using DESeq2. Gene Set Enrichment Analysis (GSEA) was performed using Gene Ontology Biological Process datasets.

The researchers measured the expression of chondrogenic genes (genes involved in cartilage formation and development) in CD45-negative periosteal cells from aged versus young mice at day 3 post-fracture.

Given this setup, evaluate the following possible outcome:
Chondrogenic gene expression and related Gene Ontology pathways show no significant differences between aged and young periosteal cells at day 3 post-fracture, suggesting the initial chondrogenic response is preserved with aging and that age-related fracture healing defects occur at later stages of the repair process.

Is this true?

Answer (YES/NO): NO